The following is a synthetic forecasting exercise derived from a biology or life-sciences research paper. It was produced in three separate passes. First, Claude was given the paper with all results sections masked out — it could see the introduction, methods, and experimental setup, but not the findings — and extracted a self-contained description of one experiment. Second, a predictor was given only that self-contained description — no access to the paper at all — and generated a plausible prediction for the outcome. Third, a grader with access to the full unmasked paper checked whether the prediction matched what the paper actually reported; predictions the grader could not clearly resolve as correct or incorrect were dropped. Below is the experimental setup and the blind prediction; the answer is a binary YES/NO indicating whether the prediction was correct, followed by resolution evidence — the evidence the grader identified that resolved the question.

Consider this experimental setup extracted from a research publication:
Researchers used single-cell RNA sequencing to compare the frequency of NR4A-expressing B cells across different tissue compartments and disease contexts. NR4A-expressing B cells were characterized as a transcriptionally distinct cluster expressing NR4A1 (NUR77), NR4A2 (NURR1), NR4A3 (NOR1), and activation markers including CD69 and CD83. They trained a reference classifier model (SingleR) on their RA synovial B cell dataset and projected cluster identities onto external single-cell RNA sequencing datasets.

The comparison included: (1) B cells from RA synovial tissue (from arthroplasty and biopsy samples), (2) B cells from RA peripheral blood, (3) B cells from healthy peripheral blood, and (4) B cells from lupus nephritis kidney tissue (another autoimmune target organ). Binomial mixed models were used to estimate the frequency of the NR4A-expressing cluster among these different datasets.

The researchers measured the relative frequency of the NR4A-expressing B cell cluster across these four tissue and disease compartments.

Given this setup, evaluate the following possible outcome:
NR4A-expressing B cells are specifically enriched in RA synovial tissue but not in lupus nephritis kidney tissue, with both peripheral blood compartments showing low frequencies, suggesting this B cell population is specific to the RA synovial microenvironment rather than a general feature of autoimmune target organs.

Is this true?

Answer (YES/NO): YES